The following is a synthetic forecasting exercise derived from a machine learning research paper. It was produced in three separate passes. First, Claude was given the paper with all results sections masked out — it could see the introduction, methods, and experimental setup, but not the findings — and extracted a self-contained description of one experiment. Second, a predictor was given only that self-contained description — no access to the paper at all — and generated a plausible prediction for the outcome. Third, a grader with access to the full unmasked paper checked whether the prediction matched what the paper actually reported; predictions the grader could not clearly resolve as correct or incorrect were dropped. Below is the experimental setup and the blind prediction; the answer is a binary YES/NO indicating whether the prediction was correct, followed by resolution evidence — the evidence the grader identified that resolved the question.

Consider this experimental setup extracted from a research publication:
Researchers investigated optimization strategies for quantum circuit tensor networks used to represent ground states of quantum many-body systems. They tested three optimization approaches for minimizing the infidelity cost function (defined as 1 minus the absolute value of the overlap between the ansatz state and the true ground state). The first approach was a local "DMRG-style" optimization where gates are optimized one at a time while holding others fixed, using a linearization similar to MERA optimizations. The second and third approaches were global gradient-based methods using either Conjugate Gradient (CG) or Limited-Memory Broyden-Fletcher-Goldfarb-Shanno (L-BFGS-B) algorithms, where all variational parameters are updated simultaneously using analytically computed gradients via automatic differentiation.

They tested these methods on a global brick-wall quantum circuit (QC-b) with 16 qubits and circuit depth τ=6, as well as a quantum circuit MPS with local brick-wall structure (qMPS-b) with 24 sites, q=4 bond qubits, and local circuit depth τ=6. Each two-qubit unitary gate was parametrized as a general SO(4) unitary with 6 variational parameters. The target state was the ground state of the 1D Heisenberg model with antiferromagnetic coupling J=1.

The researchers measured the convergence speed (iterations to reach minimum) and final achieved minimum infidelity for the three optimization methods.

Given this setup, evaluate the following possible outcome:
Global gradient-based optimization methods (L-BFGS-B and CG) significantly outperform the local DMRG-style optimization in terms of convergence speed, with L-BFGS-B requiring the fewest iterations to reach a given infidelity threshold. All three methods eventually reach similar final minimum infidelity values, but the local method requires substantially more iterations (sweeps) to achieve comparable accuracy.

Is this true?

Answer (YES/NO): NO